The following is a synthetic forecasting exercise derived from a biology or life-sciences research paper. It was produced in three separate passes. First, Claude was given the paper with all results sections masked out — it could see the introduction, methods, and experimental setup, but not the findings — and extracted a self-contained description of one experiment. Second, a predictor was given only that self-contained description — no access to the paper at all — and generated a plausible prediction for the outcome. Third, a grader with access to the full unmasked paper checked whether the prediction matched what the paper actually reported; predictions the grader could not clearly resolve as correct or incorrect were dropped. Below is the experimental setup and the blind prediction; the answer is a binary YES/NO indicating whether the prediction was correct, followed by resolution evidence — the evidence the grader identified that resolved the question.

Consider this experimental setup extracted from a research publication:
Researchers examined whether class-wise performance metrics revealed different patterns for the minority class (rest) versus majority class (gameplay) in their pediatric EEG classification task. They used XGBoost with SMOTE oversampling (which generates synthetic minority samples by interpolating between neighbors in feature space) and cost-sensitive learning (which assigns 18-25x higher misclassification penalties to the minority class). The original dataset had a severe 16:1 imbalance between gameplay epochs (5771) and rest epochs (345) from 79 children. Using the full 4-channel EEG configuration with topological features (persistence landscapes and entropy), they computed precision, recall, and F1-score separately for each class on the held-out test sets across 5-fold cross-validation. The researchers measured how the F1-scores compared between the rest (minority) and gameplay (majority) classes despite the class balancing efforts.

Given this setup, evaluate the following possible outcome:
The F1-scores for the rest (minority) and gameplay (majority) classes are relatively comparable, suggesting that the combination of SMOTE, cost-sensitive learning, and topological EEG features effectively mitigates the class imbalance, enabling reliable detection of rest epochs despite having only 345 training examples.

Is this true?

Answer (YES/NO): NO